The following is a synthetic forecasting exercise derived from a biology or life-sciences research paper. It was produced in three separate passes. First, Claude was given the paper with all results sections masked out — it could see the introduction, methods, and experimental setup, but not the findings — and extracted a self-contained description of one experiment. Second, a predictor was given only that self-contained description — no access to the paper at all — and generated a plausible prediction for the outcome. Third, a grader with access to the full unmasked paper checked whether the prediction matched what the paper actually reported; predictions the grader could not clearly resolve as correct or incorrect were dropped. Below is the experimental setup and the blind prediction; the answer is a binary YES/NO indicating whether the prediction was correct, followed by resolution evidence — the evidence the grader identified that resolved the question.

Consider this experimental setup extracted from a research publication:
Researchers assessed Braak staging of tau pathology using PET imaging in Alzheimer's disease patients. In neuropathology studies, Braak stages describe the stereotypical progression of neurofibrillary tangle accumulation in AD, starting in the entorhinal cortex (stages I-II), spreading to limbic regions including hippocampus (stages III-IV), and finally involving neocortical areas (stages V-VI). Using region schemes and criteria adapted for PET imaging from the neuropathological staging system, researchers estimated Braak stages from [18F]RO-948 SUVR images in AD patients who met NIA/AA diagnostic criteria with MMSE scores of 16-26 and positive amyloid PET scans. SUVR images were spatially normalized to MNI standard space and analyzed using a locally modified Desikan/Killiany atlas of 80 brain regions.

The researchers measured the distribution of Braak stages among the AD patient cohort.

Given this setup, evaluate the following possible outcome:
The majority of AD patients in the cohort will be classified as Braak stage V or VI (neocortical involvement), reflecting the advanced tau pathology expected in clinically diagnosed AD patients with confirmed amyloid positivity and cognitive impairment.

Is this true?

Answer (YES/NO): YES